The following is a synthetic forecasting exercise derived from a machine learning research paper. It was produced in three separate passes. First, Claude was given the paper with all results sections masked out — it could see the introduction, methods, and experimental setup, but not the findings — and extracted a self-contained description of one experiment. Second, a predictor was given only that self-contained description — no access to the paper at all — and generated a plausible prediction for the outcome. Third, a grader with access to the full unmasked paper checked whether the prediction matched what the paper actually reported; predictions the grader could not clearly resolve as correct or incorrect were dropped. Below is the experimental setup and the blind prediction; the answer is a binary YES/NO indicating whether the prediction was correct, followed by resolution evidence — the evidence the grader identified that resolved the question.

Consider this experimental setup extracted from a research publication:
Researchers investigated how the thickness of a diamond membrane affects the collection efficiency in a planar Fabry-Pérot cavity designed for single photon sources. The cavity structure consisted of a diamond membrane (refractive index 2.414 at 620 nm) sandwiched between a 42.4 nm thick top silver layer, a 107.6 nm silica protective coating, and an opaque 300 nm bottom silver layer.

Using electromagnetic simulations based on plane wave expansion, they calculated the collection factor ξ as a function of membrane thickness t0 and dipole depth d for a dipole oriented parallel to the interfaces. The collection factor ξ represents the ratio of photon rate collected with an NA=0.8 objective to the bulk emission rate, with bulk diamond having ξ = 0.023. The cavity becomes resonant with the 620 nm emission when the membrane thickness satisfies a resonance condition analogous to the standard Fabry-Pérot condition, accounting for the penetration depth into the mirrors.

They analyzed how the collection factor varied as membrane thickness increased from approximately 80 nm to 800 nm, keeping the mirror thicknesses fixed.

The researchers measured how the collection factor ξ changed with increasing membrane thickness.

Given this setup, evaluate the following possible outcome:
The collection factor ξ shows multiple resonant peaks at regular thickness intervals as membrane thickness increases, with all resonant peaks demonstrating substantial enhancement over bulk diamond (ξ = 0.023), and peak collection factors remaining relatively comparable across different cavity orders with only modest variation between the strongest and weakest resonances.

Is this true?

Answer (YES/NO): NO